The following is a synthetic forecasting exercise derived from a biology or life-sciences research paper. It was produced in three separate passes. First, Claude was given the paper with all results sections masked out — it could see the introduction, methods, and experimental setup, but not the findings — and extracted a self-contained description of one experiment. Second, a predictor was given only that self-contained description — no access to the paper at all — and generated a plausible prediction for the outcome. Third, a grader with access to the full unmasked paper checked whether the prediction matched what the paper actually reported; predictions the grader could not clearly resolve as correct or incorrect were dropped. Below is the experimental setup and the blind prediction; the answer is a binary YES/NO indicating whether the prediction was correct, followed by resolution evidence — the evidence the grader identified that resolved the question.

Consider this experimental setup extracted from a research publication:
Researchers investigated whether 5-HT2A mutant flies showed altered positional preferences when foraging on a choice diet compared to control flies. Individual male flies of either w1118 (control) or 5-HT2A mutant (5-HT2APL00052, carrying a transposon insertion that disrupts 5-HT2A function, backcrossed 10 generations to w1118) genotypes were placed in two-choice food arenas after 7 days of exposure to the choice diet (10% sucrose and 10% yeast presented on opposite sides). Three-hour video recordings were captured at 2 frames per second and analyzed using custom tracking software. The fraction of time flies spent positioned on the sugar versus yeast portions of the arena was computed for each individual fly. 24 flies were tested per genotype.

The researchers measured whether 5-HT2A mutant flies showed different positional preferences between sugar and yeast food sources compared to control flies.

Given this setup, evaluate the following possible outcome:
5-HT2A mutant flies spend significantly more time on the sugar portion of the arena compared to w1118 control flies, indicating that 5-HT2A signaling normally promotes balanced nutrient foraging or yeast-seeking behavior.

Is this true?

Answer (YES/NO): NO